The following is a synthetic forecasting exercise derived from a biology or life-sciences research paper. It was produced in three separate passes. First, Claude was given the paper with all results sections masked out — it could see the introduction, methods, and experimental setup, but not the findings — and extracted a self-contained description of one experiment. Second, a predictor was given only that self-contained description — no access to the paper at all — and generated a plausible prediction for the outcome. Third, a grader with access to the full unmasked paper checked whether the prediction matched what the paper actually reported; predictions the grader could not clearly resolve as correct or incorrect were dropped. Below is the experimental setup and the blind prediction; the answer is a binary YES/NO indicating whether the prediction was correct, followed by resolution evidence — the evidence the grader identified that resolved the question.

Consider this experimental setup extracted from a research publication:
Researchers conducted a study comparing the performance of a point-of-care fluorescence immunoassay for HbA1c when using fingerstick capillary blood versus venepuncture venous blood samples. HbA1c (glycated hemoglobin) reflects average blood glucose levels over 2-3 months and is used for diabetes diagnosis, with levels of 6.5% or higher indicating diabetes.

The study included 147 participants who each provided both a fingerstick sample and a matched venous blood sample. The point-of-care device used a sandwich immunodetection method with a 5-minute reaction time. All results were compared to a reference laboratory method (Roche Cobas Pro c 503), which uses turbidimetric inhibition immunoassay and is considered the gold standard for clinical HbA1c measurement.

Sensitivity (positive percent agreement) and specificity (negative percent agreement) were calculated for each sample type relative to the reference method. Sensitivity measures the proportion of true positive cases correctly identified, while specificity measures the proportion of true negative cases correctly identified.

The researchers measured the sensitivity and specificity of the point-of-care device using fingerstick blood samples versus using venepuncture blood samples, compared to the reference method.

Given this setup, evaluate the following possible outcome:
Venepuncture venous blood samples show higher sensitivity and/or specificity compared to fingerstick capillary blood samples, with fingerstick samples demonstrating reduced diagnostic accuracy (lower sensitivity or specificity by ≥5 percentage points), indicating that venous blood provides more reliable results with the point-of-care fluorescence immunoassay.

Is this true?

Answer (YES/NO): YES